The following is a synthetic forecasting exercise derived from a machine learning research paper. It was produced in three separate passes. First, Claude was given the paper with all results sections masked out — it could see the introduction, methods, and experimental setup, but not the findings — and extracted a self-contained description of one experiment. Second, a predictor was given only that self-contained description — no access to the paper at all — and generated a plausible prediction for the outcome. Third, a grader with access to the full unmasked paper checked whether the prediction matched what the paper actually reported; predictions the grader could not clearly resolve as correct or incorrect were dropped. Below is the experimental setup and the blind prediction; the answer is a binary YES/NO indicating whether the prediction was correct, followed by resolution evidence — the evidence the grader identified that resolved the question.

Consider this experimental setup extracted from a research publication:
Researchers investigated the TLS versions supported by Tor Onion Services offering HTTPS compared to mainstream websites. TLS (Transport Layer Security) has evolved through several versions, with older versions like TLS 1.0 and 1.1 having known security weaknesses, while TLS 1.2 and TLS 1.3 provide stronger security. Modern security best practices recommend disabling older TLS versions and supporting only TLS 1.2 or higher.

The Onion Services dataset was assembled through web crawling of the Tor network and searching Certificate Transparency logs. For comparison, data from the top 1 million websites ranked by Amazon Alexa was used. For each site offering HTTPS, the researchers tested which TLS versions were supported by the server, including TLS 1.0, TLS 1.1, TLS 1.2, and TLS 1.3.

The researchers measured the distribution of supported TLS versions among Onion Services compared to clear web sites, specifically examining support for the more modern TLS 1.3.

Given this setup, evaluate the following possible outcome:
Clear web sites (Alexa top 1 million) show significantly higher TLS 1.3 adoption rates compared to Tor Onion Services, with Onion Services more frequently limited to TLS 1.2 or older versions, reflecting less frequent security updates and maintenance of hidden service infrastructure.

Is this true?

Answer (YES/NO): YES